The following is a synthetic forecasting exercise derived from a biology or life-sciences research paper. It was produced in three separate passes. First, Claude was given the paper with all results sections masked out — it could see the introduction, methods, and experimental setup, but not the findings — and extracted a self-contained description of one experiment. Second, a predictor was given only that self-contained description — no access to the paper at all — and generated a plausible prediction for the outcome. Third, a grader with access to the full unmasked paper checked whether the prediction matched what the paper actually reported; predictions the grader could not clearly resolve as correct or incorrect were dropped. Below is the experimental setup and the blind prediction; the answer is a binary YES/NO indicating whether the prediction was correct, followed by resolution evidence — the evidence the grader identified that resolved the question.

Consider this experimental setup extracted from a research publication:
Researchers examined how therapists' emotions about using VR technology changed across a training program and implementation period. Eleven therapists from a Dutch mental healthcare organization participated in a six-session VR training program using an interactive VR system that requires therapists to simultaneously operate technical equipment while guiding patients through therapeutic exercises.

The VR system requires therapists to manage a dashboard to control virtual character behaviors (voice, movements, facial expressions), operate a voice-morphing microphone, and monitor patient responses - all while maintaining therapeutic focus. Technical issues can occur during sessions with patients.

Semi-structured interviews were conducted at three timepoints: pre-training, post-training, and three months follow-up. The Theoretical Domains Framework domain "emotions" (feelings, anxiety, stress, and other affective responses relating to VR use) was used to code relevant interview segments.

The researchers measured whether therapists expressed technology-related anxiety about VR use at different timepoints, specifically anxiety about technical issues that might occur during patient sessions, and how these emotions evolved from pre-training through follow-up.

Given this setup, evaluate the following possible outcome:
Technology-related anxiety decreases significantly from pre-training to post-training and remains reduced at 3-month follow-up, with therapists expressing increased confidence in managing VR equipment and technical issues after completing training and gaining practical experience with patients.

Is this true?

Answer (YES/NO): NO